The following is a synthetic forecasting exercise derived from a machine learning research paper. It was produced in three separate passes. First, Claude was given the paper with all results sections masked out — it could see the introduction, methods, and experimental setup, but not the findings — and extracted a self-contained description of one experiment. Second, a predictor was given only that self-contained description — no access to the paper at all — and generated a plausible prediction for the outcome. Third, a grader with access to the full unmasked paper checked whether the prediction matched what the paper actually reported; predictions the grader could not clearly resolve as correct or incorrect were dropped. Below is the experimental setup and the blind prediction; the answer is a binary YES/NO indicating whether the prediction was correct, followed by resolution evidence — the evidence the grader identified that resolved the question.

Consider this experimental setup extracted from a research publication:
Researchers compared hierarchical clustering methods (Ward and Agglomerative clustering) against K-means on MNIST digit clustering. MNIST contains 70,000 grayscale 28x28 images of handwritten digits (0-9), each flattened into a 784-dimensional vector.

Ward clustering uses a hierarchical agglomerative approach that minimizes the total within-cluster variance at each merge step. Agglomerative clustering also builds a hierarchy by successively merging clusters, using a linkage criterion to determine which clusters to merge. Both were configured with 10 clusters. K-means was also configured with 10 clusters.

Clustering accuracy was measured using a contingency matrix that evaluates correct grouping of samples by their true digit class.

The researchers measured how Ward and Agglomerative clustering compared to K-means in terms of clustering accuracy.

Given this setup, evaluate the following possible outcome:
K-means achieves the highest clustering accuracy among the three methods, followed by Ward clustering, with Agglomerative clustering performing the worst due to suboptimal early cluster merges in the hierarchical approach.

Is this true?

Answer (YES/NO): NO